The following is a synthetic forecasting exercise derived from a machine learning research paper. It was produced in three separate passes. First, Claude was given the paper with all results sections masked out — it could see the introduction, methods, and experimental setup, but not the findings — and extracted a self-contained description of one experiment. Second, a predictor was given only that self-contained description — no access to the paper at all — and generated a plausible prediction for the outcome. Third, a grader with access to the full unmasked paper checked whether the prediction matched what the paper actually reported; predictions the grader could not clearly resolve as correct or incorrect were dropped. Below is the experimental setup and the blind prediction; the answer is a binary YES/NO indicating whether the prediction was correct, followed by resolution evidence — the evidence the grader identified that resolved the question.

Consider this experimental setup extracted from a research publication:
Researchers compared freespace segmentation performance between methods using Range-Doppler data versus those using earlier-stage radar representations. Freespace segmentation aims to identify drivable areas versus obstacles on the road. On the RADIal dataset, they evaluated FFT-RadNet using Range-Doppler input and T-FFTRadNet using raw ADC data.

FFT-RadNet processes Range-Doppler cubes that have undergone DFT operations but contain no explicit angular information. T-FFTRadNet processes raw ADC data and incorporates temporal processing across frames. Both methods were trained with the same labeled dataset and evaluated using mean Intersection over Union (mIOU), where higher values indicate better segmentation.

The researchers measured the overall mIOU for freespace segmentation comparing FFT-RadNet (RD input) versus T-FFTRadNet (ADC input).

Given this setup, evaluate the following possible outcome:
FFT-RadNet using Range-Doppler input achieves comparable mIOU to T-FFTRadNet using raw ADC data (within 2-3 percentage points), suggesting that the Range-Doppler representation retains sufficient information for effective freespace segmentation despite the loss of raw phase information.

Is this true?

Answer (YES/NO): NO